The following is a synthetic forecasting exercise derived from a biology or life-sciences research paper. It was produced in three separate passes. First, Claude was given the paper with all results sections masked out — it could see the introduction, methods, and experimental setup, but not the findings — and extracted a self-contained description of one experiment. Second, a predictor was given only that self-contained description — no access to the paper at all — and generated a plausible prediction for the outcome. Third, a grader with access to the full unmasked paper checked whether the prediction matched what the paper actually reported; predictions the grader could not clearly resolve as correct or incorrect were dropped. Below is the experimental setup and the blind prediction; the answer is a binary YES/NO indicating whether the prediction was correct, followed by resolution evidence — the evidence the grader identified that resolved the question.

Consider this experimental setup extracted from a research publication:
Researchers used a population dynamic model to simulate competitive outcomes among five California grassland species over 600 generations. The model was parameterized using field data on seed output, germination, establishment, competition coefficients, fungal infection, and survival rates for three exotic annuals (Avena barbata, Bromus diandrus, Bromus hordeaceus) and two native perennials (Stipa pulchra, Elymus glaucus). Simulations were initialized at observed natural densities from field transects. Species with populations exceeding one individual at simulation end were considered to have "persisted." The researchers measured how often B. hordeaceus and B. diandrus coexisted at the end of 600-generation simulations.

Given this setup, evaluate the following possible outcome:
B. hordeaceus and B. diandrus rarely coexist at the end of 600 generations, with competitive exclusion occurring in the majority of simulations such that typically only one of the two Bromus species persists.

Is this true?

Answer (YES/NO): YES